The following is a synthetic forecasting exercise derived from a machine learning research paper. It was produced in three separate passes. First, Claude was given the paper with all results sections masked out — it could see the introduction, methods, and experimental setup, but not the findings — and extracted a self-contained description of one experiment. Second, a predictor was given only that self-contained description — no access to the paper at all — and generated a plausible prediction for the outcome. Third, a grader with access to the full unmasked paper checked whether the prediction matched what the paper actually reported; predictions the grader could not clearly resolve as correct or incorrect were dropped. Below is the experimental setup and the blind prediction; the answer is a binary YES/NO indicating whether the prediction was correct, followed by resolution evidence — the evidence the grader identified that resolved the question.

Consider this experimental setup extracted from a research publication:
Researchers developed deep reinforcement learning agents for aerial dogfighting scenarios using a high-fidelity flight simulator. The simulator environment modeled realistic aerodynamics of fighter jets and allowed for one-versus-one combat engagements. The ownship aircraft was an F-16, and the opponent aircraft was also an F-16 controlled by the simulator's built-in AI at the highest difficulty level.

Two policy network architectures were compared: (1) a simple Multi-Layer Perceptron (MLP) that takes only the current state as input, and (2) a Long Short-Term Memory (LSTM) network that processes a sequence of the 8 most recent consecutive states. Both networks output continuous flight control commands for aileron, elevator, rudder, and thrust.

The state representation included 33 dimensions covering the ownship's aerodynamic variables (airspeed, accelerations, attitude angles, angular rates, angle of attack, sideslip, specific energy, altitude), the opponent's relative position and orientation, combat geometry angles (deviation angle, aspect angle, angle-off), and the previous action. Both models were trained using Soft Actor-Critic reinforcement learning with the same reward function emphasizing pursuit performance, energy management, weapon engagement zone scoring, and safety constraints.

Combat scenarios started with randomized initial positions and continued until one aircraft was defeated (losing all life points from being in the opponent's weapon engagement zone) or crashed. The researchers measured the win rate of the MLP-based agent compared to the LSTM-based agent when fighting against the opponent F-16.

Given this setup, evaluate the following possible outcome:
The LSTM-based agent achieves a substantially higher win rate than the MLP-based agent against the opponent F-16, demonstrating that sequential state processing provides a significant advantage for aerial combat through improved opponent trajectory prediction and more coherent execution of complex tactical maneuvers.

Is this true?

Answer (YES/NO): YES